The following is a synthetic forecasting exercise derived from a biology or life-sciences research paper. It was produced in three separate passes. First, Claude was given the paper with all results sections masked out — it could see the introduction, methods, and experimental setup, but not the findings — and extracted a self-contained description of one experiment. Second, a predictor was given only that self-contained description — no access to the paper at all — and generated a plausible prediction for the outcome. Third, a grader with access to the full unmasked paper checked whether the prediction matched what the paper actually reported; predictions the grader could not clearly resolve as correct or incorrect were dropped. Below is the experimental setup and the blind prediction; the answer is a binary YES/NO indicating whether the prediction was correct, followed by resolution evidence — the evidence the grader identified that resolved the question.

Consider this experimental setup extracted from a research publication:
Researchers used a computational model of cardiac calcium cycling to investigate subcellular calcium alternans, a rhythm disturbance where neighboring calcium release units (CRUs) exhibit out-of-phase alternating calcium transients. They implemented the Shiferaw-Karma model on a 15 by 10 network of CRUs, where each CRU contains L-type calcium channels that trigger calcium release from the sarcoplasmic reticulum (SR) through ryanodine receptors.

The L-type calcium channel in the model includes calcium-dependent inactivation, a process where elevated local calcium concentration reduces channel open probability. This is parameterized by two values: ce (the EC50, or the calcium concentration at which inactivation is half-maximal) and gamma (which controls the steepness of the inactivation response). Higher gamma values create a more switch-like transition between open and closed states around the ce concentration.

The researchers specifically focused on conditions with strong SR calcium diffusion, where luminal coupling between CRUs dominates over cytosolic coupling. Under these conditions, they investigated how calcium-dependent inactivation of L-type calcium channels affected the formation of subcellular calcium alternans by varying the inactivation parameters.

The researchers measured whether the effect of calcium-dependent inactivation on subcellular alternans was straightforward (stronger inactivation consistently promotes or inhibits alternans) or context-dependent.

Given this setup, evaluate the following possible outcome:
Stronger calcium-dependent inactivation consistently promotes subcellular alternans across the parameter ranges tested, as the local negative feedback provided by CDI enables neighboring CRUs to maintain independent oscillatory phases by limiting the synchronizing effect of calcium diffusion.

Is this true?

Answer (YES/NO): NO